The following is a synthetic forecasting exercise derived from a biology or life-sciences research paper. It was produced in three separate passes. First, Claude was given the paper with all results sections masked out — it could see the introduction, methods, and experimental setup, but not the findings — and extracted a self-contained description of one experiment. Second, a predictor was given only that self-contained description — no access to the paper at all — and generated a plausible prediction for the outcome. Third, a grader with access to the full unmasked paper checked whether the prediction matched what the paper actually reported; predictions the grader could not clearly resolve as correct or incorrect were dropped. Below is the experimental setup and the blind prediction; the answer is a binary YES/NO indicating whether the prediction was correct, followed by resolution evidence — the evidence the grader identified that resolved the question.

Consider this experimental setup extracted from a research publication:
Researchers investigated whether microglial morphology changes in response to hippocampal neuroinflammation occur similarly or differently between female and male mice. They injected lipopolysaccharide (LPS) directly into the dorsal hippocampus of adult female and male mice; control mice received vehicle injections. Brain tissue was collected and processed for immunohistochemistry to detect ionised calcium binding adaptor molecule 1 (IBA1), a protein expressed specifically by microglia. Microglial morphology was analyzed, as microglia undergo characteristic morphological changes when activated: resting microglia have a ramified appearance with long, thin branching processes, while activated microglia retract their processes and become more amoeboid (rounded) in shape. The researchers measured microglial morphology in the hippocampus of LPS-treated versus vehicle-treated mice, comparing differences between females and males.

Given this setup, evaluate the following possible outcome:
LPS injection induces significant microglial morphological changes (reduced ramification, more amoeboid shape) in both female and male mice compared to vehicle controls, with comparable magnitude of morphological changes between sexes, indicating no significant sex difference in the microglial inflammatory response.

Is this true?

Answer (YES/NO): NO